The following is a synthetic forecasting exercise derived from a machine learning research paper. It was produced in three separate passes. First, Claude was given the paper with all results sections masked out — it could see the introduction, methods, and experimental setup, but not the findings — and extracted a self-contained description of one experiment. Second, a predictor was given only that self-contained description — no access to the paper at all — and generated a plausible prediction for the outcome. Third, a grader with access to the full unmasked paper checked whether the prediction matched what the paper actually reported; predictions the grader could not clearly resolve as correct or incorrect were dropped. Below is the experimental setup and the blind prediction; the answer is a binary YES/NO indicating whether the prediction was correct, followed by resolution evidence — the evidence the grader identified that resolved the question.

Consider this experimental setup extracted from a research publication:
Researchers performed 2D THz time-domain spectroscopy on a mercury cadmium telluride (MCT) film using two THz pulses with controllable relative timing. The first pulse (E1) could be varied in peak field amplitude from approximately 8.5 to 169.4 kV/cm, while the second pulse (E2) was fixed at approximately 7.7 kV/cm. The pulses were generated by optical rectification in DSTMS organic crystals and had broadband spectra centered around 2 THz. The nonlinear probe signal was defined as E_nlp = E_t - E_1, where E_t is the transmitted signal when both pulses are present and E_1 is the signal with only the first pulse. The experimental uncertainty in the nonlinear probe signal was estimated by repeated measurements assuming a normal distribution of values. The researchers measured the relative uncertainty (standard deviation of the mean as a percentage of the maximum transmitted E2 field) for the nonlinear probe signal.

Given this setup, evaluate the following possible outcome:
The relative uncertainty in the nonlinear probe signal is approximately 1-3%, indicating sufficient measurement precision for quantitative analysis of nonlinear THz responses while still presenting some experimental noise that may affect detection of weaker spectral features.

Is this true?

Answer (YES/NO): NO